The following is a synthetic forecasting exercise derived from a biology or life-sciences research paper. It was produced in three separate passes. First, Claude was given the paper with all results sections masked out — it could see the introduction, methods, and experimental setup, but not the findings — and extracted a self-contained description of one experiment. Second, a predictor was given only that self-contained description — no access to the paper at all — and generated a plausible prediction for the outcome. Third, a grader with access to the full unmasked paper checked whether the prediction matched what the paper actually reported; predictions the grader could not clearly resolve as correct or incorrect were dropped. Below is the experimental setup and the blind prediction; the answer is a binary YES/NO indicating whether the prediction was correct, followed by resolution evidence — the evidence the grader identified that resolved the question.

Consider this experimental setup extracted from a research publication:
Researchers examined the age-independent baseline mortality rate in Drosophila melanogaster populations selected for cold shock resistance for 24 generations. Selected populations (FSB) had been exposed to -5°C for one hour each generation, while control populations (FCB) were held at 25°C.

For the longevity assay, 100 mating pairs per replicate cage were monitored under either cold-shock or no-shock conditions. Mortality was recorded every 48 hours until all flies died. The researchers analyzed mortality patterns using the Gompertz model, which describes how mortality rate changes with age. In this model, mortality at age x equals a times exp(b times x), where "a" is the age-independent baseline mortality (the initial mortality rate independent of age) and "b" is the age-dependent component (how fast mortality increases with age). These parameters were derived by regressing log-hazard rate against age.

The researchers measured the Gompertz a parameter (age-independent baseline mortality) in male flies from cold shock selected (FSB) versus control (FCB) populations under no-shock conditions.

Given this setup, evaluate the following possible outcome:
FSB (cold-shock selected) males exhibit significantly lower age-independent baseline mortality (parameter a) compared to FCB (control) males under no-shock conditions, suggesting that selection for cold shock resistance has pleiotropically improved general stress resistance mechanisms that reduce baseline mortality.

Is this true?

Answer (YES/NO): NO